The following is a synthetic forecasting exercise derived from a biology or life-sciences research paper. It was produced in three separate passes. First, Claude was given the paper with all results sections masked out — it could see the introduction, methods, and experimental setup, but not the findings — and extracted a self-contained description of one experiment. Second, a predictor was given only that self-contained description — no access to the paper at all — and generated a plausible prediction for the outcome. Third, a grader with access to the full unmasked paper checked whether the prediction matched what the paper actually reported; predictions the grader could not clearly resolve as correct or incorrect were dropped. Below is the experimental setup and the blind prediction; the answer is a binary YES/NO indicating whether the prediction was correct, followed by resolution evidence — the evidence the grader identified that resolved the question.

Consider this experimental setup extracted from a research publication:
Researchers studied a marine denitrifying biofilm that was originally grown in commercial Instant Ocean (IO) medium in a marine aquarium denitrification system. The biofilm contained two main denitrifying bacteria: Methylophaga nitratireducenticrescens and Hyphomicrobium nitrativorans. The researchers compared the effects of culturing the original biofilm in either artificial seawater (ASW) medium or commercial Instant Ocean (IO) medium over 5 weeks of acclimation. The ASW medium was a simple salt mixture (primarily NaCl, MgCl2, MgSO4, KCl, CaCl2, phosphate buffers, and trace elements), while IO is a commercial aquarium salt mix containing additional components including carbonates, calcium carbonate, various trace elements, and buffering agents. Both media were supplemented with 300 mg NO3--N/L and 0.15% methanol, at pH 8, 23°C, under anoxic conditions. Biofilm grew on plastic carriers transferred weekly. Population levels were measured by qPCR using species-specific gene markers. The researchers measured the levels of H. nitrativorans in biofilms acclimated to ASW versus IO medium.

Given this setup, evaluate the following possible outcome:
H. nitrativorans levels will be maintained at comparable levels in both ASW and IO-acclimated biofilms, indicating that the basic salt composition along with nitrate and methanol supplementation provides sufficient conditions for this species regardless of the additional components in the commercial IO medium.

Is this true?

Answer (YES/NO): NO